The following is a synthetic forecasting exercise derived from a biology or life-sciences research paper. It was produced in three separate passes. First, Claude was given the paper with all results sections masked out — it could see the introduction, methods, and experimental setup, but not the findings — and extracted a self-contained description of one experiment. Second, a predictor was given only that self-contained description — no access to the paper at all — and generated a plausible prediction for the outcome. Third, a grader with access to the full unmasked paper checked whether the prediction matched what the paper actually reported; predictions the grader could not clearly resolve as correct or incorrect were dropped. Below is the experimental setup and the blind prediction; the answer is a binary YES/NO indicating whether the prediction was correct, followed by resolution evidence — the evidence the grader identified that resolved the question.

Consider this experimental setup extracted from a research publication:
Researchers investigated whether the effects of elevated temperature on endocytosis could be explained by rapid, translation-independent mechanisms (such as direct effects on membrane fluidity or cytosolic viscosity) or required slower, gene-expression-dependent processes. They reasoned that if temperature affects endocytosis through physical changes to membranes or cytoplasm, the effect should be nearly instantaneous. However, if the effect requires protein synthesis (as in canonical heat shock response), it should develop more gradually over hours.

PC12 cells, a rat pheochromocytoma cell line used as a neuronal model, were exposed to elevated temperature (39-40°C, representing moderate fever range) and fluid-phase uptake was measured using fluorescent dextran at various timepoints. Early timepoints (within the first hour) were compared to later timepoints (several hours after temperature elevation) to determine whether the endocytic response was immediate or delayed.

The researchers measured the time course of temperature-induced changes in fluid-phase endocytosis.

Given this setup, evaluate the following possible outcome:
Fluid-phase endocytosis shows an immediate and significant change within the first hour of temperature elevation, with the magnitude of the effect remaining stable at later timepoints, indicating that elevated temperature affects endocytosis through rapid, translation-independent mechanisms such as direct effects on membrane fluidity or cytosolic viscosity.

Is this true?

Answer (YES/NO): NO